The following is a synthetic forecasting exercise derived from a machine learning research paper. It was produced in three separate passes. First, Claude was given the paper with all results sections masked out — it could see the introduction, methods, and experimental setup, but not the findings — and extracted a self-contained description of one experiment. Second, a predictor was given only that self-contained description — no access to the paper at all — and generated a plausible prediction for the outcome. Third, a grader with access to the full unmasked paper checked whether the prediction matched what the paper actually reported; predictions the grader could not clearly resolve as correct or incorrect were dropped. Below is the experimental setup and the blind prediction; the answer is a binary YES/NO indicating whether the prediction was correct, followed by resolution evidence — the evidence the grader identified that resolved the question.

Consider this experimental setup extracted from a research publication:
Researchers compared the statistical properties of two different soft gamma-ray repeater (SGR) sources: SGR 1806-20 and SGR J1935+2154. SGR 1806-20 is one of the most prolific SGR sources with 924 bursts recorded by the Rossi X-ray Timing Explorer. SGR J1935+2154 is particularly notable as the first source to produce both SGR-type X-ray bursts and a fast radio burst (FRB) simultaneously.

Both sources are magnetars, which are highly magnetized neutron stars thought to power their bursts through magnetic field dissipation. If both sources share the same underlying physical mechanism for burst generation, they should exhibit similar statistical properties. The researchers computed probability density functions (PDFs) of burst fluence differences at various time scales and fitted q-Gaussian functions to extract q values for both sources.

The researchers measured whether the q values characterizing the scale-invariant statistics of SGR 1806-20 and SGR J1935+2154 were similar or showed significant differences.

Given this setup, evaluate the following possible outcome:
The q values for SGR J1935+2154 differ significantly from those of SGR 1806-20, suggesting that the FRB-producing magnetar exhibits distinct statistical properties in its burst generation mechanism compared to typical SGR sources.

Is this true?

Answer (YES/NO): NO